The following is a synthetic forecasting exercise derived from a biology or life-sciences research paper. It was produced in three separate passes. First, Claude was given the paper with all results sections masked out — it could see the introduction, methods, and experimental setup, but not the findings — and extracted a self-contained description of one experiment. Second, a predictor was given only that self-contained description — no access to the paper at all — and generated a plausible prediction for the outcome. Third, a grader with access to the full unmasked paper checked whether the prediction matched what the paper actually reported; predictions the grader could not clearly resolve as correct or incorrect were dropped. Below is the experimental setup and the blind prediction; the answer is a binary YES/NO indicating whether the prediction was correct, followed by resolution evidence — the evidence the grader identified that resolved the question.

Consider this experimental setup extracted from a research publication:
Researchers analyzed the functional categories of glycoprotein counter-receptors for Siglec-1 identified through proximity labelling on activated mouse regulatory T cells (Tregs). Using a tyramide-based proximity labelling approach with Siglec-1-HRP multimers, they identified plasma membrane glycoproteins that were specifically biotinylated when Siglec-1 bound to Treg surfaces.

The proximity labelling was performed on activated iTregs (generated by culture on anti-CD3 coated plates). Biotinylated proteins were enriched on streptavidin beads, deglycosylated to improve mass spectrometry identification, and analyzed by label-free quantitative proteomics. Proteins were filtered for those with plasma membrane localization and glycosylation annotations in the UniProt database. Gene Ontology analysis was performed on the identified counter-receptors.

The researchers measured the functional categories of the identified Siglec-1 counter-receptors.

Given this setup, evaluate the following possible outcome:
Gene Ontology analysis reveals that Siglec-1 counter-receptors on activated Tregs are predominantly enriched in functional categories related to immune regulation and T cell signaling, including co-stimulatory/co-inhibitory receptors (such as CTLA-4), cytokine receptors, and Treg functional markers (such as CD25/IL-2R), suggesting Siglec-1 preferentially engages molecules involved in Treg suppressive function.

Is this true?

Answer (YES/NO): NO